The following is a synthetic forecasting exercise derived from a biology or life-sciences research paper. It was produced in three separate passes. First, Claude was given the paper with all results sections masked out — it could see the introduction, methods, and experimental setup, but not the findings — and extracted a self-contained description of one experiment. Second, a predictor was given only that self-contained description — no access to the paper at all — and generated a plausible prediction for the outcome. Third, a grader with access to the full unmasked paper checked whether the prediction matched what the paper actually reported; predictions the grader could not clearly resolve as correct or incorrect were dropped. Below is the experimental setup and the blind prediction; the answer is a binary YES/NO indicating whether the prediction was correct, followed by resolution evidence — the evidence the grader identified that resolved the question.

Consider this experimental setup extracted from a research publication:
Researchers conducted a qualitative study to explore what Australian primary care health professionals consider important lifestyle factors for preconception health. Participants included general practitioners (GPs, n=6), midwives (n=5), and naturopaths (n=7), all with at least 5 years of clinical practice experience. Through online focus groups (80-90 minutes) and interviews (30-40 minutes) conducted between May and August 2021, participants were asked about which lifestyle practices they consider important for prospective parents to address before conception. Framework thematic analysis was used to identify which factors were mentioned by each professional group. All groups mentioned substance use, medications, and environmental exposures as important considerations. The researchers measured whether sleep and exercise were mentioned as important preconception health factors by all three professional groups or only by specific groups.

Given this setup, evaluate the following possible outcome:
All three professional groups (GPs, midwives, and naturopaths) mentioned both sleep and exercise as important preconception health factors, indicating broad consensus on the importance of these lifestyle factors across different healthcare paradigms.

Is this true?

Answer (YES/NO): NO